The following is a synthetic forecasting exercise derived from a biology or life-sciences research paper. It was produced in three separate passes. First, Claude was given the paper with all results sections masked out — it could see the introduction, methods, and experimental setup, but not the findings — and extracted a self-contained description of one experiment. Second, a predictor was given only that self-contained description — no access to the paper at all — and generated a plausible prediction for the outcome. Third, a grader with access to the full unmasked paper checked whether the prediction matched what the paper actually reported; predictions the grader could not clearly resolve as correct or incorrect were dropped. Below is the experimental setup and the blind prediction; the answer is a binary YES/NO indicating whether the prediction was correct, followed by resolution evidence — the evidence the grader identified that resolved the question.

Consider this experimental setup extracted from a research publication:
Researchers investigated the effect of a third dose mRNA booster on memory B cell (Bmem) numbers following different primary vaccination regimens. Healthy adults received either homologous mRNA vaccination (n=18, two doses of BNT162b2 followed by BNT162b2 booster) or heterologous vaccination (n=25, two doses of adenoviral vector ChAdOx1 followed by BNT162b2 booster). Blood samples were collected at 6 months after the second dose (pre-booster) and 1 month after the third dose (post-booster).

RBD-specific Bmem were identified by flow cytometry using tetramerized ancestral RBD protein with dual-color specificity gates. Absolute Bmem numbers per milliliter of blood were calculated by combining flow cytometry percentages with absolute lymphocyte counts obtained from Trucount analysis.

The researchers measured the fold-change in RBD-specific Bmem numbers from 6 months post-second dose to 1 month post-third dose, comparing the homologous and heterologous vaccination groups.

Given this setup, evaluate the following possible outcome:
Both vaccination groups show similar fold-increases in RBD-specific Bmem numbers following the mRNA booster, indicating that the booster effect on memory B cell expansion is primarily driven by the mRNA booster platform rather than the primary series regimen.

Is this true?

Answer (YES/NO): YES